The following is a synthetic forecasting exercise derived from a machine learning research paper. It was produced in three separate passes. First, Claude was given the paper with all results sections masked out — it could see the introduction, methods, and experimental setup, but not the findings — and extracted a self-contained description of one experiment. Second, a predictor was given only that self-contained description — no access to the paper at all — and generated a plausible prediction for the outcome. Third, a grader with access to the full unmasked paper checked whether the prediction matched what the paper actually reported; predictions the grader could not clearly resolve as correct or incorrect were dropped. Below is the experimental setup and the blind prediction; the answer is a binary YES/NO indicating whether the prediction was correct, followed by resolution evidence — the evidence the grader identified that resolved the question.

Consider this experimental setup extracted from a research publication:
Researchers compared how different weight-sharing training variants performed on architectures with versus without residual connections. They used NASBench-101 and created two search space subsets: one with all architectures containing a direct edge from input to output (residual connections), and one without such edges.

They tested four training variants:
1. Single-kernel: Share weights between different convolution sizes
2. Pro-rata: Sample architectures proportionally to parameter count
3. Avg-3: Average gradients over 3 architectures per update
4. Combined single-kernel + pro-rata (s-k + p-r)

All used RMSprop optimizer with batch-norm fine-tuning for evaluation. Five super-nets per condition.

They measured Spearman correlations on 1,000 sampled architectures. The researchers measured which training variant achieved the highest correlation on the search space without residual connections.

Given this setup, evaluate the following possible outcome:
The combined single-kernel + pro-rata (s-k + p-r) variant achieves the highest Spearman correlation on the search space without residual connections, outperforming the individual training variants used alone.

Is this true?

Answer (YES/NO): NO